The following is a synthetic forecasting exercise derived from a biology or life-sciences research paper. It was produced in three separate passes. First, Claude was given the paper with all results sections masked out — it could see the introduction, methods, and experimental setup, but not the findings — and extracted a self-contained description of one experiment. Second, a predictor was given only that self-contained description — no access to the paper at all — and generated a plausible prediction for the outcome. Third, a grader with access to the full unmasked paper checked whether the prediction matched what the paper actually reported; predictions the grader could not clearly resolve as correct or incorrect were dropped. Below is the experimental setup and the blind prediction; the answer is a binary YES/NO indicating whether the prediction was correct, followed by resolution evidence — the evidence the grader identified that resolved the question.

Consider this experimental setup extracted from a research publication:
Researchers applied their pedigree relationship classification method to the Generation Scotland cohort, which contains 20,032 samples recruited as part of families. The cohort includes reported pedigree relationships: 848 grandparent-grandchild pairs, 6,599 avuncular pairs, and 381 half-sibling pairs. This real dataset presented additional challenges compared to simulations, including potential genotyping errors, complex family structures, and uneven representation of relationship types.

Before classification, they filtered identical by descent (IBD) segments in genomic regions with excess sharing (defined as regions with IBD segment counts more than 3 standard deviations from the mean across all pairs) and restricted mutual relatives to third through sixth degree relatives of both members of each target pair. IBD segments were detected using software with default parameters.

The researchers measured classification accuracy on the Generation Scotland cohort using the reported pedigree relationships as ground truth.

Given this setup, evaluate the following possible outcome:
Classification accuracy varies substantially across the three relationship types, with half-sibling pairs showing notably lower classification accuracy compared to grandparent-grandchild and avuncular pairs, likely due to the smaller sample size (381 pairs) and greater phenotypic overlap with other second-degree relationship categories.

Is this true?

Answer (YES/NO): NO